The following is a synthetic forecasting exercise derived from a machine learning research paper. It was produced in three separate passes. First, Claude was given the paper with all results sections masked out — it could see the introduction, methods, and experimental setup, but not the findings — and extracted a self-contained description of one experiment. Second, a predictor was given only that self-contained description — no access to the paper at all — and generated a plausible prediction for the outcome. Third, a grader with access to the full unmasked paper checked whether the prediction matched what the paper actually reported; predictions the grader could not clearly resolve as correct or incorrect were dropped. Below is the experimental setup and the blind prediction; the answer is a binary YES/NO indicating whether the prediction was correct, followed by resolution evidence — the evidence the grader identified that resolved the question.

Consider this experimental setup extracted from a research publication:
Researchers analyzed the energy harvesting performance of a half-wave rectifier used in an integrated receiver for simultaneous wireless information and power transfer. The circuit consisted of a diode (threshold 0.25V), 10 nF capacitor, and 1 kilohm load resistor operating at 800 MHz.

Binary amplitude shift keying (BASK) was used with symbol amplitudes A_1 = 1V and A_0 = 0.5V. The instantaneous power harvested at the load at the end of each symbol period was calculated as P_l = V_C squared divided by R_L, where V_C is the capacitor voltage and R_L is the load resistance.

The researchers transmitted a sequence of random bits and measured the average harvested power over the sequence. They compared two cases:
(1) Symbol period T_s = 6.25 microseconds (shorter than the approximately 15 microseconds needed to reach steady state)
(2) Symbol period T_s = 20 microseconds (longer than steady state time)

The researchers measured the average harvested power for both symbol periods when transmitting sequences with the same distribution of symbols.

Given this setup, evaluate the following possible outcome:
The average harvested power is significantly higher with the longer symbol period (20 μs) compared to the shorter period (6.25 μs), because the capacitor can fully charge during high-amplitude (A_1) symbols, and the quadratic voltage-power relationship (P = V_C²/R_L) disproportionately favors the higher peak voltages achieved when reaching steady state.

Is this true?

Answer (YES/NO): NO